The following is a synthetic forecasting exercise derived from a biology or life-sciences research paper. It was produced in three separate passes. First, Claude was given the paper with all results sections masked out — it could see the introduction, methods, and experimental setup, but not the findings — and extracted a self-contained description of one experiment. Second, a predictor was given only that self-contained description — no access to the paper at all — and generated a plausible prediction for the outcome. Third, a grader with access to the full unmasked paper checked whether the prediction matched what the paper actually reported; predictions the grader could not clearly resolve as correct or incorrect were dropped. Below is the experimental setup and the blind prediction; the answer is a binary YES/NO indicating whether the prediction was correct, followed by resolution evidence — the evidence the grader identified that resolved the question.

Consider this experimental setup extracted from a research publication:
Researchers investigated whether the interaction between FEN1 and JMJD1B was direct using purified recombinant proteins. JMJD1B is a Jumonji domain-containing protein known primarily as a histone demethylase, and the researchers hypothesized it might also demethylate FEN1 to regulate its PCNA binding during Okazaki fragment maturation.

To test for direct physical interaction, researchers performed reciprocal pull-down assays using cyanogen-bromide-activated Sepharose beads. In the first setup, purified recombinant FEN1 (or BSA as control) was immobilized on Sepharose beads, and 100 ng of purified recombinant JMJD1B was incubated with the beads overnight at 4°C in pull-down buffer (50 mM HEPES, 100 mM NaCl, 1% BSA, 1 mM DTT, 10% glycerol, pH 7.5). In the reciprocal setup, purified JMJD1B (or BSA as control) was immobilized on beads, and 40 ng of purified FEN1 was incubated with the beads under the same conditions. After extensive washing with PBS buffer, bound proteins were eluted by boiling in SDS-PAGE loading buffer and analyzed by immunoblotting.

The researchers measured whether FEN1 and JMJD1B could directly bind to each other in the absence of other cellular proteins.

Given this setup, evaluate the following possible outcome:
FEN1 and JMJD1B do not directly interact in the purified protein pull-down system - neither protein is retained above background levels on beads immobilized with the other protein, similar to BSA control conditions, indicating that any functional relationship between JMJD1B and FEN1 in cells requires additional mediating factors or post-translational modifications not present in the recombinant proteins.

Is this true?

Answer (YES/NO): NO